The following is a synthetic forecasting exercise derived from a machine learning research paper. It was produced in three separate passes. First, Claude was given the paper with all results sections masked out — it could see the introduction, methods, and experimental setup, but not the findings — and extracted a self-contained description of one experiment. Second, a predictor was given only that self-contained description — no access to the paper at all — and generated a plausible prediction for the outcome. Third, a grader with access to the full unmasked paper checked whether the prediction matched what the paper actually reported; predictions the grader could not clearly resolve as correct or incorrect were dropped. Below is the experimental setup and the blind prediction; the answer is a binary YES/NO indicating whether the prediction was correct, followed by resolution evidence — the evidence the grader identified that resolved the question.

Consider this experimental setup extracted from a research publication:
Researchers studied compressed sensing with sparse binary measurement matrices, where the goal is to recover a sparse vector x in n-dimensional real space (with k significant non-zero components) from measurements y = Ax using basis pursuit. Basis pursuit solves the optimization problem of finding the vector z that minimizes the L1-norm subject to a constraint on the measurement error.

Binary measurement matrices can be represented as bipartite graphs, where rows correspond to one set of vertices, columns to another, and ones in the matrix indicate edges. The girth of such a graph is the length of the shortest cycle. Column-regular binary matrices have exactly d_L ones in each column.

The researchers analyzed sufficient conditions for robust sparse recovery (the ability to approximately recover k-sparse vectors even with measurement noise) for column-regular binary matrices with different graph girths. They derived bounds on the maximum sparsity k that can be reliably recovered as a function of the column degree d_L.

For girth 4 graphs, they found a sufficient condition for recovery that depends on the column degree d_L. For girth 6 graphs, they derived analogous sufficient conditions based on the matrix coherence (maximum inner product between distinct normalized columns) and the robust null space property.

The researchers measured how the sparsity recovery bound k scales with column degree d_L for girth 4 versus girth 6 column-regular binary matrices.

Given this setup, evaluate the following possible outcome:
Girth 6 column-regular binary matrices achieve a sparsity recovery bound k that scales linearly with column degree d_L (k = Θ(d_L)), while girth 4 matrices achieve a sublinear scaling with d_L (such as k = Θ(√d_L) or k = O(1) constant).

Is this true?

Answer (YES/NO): NO